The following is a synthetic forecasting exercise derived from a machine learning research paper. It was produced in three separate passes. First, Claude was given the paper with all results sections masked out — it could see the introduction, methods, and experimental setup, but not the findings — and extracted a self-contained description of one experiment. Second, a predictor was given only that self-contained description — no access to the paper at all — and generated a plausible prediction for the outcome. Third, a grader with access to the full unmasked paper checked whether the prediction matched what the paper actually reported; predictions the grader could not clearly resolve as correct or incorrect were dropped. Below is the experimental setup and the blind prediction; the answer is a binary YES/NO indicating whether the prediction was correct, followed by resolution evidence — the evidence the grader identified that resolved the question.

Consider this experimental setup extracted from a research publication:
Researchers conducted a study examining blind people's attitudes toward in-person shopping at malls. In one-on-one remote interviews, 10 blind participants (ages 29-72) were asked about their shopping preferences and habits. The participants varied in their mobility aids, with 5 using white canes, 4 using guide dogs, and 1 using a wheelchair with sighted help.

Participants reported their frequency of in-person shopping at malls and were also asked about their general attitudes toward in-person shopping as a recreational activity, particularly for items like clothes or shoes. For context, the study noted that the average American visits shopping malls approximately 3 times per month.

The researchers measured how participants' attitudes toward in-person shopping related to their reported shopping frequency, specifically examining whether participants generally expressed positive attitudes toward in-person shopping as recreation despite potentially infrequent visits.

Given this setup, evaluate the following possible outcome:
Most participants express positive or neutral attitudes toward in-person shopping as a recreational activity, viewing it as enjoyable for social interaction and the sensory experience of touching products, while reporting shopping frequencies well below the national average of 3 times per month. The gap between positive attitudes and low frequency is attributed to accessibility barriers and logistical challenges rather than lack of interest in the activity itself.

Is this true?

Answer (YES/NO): YES